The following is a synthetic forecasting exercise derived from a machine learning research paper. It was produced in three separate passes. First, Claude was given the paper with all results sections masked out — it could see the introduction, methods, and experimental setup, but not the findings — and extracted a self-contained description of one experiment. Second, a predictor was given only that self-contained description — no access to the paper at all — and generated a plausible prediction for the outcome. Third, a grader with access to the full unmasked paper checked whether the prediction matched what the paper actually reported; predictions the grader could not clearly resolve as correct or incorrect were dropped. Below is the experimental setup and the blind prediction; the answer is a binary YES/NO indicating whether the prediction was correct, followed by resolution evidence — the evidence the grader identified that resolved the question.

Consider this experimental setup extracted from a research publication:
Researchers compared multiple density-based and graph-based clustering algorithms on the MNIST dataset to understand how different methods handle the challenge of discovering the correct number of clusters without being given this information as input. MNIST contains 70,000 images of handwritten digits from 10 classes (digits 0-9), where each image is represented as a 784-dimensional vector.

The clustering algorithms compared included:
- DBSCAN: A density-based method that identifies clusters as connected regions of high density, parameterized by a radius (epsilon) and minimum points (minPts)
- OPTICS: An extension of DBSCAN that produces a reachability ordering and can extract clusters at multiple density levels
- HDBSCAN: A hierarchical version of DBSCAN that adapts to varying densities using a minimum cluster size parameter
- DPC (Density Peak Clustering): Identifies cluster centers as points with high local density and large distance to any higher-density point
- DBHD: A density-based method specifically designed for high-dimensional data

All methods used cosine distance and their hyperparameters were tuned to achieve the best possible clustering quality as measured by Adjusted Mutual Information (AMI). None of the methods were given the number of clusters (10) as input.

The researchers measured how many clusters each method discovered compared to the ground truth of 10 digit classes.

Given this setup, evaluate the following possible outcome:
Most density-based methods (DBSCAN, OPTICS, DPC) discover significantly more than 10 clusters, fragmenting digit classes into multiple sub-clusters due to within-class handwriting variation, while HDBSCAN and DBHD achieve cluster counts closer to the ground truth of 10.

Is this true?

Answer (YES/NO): NO